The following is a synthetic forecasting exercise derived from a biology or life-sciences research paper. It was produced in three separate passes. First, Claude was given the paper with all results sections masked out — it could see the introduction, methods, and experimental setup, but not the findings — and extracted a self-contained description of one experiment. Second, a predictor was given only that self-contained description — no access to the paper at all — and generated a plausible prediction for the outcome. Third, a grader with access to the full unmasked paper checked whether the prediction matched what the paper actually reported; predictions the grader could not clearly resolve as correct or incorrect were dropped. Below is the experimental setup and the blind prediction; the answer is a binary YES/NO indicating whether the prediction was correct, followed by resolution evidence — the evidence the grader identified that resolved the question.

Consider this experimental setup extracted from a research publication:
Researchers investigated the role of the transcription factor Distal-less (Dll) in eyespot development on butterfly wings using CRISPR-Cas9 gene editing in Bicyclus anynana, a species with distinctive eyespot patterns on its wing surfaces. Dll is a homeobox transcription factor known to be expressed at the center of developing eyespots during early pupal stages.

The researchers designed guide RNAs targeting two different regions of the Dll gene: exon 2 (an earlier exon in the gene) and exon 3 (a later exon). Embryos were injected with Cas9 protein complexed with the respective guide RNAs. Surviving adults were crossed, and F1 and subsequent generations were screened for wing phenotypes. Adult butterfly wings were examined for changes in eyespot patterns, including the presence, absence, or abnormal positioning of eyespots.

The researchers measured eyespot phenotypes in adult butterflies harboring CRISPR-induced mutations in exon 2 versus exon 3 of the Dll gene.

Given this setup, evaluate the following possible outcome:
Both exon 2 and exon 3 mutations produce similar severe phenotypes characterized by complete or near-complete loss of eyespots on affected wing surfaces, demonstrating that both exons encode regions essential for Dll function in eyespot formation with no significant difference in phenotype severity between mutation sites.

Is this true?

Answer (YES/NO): NO